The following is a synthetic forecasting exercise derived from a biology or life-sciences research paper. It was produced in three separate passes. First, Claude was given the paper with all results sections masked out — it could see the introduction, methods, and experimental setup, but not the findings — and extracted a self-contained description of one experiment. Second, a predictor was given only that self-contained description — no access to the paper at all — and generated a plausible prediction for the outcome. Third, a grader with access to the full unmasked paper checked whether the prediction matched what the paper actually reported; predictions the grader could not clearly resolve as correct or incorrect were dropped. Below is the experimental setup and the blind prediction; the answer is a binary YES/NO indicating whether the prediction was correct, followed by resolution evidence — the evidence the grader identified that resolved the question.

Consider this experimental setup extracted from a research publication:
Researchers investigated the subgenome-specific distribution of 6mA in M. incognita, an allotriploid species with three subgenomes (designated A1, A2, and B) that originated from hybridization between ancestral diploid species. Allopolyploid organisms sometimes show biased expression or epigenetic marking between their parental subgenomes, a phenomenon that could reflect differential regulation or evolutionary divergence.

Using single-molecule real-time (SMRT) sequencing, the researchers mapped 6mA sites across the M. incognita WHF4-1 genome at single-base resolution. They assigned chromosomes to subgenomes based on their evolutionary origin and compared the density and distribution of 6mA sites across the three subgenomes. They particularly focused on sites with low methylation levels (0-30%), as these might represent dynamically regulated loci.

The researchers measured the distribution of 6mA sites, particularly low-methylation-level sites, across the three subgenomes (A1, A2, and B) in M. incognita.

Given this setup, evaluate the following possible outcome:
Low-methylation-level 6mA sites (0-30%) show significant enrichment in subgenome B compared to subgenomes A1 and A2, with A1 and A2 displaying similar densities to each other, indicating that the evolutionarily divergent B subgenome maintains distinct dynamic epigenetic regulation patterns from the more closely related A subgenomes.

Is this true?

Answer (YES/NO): NO